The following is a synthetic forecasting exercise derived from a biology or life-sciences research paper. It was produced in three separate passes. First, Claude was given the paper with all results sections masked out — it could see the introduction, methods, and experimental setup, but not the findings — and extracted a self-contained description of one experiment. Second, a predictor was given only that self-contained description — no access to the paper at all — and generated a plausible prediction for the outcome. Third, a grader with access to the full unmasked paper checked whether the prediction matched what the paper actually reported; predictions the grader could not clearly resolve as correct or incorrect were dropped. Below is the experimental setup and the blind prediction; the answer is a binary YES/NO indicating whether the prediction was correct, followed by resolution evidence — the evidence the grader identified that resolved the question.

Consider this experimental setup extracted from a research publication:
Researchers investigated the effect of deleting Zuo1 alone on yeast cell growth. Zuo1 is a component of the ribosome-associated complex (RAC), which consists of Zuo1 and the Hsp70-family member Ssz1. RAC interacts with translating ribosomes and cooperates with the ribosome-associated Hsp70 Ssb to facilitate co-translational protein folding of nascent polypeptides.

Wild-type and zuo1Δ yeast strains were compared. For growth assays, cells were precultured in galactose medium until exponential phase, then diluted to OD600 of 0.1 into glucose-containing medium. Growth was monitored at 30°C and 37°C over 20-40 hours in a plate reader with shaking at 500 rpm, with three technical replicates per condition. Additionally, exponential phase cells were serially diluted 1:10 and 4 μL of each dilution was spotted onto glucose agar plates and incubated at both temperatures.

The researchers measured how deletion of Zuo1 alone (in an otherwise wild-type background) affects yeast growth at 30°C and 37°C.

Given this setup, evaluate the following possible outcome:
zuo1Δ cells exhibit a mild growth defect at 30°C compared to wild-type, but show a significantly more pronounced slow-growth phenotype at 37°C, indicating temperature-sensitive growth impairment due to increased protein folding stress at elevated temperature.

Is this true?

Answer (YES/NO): NO